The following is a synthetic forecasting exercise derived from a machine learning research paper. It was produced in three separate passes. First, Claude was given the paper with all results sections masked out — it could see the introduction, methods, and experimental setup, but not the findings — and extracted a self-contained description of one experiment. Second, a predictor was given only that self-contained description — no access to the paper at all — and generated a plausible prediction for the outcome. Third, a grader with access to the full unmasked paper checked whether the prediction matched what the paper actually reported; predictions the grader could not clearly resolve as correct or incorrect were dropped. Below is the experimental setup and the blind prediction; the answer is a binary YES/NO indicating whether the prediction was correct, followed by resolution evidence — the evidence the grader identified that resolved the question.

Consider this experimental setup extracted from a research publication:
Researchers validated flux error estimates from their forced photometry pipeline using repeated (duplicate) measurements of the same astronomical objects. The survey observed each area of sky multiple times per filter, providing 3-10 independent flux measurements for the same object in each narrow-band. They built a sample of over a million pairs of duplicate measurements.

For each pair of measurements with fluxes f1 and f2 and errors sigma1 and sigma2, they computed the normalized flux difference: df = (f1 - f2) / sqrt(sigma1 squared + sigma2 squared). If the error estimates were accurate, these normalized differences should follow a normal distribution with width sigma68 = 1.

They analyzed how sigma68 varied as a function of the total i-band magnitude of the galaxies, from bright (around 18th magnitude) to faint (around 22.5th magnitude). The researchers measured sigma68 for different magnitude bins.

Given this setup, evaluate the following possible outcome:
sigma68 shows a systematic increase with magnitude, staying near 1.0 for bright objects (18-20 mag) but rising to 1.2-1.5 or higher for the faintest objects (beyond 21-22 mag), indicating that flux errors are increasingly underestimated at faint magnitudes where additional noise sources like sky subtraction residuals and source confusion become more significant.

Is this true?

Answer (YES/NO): NO